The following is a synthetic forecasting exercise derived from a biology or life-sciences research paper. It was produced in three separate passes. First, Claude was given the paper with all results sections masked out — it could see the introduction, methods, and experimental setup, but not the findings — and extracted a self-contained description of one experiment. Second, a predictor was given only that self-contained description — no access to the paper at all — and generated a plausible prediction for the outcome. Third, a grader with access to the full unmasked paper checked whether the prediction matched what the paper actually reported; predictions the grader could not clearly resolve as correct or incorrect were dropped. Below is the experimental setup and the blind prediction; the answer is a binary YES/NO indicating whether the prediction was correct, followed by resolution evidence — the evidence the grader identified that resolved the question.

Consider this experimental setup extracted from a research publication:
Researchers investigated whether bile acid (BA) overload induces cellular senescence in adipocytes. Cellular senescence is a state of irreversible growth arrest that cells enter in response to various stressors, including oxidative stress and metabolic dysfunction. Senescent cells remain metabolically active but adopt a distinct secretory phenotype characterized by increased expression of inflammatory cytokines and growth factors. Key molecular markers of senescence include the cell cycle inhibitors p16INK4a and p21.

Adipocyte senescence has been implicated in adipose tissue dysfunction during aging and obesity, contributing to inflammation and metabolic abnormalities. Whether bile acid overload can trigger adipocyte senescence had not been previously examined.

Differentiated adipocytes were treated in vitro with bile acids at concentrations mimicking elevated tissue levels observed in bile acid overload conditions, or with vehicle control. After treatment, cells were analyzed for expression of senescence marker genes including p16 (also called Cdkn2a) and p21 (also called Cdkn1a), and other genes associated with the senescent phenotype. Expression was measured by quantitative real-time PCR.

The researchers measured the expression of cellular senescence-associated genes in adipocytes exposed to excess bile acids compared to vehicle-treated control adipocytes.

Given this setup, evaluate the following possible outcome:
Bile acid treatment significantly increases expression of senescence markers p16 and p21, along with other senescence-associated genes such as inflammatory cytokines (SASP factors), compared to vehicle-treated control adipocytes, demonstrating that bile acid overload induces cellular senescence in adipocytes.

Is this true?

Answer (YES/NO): NO